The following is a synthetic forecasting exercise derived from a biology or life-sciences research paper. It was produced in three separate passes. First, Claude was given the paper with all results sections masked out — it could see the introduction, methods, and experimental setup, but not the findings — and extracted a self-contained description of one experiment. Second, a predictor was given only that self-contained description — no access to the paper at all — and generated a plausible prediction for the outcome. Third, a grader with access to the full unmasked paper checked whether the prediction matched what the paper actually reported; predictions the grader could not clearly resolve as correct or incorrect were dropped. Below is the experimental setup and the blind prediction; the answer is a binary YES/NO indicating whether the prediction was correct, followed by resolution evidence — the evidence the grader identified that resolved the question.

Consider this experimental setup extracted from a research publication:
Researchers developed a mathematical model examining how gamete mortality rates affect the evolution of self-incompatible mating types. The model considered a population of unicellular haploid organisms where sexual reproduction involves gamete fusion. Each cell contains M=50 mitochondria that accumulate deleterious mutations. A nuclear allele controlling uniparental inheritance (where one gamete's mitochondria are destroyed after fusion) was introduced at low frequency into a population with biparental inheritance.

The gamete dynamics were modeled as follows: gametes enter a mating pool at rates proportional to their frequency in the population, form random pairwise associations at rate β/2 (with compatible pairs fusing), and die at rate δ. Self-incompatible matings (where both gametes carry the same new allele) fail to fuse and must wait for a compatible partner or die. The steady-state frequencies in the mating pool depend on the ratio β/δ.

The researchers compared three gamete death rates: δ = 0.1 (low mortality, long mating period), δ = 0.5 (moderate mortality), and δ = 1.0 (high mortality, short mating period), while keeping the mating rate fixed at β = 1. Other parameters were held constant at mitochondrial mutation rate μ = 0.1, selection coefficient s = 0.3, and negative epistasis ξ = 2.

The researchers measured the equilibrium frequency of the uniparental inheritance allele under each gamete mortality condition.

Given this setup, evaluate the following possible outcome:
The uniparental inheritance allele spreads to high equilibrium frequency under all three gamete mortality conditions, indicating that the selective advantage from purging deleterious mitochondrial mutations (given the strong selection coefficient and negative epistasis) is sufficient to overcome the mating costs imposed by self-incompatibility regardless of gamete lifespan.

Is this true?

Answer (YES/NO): NO